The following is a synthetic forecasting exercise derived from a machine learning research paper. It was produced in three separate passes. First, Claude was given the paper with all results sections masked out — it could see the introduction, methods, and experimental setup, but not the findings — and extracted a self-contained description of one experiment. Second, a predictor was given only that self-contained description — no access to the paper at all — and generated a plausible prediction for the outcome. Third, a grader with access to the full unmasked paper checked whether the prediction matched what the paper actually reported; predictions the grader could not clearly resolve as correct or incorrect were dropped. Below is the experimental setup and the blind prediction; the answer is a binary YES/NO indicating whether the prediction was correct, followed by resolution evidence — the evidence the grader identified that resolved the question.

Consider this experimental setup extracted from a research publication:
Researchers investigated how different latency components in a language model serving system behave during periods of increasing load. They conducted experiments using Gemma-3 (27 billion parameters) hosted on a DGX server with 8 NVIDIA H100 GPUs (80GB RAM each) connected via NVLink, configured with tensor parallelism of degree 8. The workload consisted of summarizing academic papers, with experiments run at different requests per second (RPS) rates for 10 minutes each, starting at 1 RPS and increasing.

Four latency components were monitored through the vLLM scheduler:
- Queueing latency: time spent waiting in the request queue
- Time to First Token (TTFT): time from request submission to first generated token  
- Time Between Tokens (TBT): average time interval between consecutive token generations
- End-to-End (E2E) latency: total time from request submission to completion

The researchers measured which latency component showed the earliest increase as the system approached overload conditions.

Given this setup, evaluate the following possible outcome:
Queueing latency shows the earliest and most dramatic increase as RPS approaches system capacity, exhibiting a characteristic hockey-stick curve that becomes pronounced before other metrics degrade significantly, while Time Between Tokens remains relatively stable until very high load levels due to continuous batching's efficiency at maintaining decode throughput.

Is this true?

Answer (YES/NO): NO